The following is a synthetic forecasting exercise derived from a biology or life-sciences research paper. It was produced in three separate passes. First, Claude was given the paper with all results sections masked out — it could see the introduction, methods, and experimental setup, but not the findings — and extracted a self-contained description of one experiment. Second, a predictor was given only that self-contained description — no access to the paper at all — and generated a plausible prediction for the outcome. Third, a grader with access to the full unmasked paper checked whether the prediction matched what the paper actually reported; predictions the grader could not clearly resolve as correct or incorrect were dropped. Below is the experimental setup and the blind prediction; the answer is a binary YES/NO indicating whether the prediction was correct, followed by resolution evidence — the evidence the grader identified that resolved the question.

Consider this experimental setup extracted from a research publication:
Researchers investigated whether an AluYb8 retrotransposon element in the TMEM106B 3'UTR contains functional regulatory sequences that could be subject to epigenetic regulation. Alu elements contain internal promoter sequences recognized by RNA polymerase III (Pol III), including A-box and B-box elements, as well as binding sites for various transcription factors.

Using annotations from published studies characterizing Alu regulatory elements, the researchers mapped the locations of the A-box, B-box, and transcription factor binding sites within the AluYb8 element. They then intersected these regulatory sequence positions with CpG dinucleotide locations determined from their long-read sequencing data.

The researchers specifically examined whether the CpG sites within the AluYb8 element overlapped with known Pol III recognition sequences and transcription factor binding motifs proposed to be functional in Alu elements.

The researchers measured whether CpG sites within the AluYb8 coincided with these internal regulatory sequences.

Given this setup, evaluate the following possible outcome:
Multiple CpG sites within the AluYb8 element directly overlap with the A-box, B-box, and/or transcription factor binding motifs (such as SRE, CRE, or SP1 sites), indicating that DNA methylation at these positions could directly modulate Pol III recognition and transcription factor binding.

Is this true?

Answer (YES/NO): NO